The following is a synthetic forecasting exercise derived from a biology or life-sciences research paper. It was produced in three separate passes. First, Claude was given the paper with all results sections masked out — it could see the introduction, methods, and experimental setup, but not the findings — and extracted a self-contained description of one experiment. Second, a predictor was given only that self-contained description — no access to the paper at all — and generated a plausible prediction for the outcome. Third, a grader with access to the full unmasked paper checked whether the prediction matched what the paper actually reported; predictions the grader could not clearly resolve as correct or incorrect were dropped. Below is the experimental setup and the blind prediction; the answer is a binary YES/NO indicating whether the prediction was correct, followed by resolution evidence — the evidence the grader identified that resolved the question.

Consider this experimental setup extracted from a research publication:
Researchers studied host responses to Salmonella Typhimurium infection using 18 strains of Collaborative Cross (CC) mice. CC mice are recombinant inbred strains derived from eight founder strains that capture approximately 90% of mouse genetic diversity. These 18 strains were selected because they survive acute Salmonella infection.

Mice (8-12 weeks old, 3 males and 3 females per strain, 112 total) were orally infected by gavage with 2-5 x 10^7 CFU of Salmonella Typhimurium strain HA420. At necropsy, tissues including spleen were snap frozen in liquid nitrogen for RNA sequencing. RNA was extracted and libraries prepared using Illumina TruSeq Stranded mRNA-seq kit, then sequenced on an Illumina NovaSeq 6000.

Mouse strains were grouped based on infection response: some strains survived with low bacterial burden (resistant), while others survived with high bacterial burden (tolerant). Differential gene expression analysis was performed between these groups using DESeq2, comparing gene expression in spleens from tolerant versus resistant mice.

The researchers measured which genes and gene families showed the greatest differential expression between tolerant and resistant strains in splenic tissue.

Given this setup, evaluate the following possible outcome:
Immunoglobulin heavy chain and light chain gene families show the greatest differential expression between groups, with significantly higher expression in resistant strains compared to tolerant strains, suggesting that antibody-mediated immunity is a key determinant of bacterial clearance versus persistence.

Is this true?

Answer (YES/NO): NO